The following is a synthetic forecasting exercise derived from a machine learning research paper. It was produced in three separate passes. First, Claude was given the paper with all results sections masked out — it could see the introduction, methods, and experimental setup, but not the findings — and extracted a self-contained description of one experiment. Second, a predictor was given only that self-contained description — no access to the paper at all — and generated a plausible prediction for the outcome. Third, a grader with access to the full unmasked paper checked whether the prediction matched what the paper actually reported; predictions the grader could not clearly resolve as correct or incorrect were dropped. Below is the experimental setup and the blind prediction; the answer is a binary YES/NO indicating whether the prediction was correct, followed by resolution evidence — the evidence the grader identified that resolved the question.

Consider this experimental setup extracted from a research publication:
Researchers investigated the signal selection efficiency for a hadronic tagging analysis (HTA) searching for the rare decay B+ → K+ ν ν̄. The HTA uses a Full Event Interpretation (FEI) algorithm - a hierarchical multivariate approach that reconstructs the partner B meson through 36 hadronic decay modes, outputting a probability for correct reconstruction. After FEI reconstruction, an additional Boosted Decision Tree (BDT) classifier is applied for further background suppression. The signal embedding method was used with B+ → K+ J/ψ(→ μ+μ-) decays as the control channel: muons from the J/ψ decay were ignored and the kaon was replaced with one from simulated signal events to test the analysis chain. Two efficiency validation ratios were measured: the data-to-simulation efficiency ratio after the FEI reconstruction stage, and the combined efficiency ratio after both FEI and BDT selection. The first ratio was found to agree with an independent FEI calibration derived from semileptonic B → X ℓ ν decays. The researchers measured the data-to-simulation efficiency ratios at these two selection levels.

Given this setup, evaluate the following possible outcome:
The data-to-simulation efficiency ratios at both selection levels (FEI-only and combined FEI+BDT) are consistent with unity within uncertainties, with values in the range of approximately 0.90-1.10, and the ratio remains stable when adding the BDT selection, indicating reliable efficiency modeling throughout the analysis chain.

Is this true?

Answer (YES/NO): NO